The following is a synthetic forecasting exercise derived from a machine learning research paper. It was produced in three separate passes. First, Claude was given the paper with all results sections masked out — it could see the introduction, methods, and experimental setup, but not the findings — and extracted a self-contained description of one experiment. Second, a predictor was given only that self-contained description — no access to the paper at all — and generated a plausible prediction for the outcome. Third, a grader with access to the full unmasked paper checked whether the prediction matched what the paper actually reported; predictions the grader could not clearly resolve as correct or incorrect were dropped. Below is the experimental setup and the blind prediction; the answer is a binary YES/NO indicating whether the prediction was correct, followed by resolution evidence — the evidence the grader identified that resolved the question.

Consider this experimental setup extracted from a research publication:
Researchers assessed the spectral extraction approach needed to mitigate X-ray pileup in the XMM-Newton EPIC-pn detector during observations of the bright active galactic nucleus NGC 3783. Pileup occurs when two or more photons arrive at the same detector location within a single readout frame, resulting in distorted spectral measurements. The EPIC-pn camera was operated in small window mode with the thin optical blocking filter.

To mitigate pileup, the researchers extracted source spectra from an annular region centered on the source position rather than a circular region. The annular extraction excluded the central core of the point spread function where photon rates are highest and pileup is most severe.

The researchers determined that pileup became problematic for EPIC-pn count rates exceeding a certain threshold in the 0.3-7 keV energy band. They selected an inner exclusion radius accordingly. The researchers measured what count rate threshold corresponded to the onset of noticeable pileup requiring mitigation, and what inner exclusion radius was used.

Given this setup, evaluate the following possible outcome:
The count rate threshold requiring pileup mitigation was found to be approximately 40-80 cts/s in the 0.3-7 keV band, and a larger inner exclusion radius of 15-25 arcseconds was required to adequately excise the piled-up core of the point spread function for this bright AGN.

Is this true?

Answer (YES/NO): NO